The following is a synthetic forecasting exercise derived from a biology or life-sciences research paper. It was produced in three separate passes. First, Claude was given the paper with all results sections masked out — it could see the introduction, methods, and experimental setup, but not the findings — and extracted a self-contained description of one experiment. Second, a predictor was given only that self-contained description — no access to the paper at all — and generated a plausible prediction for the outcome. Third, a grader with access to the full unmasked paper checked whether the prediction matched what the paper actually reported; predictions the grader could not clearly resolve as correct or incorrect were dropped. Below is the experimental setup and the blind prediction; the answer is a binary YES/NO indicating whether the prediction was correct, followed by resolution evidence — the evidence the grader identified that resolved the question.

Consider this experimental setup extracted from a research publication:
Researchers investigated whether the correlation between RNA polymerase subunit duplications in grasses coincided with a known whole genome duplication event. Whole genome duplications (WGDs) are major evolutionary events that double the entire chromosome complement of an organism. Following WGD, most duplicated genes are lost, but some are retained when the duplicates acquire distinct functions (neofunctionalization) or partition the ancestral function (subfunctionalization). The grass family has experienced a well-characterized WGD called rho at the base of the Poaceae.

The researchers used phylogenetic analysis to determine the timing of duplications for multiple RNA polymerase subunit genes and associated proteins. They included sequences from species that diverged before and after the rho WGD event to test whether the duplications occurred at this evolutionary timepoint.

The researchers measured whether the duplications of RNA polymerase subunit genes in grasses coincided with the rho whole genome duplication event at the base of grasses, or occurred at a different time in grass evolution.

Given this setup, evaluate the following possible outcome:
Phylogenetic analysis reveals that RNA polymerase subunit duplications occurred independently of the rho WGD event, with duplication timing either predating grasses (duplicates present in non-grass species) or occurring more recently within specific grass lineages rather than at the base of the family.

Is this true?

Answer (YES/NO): NO